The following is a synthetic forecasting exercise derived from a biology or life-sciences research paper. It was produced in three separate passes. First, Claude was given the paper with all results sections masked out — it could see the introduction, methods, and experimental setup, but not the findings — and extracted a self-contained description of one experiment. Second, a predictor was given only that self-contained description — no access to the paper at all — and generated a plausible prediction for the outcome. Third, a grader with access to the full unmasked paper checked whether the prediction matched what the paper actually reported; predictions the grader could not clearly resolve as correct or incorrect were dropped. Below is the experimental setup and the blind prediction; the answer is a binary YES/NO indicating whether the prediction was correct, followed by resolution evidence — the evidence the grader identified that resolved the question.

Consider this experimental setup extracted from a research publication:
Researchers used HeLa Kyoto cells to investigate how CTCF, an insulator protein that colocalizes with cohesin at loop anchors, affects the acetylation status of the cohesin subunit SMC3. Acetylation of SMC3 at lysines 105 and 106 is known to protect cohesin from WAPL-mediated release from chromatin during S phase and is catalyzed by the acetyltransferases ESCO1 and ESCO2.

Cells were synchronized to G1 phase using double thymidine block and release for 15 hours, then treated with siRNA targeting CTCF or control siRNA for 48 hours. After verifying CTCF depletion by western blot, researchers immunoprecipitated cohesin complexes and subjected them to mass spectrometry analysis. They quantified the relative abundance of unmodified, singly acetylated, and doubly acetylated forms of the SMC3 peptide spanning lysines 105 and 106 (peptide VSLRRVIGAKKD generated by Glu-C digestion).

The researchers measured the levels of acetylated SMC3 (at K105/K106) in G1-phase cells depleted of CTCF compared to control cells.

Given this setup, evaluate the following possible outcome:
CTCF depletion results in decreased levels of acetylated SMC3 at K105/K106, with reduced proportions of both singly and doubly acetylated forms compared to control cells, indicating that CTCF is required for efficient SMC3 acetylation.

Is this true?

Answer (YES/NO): YES